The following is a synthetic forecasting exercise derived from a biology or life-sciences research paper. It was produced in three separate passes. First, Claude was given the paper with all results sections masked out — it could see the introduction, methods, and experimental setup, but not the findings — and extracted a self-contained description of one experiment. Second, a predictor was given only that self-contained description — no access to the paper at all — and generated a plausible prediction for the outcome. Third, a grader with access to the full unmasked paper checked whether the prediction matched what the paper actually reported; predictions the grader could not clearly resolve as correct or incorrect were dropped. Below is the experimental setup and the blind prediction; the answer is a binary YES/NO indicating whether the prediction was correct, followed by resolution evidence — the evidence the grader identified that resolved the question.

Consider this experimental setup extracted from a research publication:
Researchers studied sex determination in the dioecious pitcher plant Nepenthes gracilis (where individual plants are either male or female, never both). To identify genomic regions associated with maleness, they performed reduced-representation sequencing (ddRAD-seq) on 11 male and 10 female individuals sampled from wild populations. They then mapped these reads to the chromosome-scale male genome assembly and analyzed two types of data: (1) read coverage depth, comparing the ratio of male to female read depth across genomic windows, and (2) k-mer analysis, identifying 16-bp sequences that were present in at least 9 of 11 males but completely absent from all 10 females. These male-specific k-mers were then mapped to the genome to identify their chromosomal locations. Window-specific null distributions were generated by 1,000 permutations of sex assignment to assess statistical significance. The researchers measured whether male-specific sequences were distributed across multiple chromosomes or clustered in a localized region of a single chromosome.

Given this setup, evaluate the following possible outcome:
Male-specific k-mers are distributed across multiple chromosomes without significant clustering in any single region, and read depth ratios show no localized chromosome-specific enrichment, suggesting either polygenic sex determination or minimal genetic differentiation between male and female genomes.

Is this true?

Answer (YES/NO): NO